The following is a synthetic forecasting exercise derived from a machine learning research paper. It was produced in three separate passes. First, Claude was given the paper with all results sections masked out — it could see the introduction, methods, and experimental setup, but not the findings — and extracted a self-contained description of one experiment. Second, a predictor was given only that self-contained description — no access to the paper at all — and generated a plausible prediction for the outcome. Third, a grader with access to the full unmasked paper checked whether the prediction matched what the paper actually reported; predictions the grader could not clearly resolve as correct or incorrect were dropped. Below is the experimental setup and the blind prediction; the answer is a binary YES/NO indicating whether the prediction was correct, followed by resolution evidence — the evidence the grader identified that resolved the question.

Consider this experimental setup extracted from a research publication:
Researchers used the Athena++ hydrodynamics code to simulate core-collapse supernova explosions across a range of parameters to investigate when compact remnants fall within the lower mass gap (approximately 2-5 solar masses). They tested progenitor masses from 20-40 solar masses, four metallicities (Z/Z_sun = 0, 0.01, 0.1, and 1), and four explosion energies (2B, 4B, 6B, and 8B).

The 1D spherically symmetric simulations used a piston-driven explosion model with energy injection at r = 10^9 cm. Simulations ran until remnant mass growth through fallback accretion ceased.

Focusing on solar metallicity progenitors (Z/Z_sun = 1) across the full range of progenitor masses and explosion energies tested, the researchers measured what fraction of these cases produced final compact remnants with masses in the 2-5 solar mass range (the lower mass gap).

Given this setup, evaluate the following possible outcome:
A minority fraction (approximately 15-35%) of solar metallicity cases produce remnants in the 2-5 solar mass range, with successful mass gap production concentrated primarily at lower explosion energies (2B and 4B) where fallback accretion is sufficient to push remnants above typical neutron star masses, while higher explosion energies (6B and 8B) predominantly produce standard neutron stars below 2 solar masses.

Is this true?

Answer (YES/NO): NO